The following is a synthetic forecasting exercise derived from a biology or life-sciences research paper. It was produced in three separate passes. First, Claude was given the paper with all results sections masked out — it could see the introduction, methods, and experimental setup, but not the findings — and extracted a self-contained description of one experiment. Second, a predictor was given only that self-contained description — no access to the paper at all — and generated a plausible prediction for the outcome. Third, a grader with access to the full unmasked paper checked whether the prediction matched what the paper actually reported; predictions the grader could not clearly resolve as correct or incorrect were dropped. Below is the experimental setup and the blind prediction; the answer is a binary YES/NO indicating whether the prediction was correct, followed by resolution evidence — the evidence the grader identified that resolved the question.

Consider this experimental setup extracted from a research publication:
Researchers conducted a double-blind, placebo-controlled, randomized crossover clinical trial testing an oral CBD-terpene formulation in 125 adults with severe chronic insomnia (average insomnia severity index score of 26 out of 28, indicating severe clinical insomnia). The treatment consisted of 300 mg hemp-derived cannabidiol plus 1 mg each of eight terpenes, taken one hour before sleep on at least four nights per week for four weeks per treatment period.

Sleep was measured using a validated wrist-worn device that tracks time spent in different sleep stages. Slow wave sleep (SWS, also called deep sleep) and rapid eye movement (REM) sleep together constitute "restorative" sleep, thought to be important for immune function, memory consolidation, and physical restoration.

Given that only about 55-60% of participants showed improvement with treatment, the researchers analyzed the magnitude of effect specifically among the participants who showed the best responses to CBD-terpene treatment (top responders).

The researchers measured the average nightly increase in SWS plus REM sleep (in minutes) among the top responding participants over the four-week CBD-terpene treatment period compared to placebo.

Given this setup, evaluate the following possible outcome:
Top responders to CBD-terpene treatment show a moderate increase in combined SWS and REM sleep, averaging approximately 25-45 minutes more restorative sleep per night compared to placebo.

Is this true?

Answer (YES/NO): NO